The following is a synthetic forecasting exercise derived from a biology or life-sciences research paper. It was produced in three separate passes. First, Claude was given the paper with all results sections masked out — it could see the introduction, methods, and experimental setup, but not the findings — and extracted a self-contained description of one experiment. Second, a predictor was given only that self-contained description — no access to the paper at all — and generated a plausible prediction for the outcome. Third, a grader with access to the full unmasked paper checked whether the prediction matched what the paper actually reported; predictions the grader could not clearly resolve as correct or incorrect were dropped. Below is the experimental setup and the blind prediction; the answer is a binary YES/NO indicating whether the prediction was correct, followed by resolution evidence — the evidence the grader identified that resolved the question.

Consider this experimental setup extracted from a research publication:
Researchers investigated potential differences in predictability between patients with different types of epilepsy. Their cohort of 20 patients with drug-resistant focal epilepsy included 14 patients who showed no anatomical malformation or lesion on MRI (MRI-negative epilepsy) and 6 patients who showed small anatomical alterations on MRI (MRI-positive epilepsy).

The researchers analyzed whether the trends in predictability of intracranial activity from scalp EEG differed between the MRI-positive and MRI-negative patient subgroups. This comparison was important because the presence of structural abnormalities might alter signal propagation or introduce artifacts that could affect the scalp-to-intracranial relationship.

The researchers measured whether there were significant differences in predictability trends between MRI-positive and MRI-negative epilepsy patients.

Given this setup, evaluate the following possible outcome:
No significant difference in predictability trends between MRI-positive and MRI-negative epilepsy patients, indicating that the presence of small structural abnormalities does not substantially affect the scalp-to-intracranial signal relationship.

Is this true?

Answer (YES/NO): YES